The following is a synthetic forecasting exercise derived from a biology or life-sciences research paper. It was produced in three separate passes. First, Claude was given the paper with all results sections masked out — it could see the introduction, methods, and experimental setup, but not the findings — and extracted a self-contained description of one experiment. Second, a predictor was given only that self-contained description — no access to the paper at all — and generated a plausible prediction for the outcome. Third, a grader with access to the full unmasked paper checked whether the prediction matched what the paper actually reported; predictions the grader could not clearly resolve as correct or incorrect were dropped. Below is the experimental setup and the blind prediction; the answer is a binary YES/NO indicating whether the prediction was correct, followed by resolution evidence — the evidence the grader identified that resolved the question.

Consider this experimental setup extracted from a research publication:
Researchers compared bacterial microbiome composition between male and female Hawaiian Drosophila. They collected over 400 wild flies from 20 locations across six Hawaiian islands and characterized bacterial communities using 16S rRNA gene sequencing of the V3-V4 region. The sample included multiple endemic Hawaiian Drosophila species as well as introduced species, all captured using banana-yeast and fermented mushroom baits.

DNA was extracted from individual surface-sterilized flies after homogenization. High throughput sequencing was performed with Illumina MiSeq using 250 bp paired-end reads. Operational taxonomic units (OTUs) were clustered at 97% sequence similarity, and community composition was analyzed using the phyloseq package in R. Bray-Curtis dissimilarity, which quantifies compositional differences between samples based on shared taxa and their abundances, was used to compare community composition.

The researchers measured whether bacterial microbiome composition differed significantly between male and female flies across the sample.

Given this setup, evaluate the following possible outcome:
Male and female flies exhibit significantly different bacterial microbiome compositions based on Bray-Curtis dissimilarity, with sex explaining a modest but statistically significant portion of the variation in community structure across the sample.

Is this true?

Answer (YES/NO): NO